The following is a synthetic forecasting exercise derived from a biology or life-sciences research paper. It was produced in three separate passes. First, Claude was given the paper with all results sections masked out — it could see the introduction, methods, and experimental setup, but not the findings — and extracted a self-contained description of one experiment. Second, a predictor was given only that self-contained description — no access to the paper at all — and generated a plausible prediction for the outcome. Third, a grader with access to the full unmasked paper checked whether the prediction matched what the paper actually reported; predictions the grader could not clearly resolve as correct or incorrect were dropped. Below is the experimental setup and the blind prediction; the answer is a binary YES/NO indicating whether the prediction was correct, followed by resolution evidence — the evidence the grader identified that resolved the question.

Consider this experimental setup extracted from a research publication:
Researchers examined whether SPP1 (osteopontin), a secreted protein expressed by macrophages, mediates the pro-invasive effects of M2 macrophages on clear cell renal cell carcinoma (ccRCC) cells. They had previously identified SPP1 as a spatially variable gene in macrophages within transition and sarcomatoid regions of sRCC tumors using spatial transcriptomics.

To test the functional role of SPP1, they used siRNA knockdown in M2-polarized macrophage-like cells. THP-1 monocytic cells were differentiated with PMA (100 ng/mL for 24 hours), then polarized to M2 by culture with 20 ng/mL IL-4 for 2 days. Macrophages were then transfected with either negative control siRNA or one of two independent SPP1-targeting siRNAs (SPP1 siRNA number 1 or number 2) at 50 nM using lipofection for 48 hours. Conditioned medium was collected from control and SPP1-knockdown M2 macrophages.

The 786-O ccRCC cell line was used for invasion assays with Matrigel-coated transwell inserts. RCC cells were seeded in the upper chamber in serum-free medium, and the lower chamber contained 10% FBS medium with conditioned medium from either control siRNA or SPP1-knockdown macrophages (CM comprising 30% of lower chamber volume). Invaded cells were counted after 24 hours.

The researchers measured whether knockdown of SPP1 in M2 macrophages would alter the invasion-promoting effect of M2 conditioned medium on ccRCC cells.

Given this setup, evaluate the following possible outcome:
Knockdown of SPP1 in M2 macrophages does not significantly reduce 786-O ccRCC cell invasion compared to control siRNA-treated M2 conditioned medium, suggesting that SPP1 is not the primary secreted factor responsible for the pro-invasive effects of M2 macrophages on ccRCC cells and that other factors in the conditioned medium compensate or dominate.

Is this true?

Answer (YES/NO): NO